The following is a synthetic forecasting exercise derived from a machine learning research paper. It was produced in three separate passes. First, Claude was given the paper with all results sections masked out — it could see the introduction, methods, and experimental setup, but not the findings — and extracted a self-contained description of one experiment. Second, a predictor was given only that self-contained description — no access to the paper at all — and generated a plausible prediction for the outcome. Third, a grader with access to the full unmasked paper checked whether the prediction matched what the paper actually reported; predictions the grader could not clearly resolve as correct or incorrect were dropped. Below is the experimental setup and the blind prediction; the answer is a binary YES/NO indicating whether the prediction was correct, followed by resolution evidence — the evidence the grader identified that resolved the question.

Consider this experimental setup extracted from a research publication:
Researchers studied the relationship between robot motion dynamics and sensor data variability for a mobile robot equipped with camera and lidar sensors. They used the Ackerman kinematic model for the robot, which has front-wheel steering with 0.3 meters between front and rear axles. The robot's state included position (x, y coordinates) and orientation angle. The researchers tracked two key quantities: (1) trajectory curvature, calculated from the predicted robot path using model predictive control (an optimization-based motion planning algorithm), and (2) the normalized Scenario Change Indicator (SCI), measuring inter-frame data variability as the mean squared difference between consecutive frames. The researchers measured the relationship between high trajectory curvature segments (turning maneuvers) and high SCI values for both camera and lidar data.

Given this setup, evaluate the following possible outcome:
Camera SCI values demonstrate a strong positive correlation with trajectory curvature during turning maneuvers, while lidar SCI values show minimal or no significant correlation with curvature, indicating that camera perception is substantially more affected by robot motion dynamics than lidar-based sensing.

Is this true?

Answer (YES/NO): NO